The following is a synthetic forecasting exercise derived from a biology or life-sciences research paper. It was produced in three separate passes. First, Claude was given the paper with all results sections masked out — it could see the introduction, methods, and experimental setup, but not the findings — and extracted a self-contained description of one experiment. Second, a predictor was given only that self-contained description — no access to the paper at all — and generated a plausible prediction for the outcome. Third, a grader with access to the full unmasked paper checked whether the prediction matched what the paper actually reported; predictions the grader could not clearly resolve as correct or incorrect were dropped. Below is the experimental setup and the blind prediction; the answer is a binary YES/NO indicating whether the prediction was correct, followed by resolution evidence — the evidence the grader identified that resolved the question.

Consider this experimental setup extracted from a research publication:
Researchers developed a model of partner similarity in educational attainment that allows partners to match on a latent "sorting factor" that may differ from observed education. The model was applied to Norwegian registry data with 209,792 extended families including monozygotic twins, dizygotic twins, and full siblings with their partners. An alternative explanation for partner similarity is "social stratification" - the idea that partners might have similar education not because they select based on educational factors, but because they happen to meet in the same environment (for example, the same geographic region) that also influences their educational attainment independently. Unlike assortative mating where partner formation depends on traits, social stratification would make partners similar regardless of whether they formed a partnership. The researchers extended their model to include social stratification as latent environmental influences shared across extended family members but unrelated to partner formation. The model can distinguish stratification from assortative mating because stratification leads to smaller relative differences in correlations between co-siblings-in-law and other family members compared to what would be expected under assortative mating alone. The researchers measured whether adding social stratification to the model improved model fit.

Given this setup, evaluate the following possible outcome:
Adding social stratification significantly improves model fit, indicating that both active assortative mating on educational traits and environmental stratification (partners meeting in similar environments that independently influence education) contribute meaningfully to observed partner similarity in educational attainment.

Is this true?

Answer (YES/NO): NO